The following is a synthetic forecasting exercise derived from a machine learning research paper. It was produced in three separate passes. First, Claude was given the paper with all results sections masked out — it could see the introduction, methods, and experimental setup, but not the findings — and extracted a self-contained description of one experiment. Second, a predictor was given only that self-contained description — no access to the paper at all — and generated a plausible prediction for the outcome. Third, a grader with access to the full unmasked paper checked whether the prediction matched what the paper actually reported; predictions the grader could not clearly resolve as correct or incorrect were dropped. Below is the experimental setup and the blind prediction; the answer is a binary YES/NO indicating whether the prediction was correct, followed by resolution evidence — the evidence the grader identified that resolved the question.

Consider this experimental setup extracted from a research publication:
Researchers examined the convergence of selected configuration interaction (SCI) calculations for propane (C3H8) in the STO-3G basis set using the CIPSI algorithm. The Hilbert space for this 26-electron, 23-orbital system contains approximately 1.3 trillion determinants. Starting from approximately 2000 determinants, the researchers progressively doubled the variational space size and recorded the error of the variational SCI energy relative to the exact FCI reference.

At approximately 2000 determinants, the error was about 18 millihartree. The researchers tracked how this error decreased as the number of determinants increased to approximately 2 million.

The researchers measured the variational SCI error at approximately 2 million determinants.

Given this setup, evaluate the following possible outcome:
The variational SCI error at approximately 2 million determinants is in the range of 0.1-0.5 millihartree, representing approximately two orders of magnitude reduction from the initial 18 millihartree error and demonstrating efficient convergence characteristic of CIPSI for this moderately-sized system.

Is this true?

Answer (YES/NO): YES